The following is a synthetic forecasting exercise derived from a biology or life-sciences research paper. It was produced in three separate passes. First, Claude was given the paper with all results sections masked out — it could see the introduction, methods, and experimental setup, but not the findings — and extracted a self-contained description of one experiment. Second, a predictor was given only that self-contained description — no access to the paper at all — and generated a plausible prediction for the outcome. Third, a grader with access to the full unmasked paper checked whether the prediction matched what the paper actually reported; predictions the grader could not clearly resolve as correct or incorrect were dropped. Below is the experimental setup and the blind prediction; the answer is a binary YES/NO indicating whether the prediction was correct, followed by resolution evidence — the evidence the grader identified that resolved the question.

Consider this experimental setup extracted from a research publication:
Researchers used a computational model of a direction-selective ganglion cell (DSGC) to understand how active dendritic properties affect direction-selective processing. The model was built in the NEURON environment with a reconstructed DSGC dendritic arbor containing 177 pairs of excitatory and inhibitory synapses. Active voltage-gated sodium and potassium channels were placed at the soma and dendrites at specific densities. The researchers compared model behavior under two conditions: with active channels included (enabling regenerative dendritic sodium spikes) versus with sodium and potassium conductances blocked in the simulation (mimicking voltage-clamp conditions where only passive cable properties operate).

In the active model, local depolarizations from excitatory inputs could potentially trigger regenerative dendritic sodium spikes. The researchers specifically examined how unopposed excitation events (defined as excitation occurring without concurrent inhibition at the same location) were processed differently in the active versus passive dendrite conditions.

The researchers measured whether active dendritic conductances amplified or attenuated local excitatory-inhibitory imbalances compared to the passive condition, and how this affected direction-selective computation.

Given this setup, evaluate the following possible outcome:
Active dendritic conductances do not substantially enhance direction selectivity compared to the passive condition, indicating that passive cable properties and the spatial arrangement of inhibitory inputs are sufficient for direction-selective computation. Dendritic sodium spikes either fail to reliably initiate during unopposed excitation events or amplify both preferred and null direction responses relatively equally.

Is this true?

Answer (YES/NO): NO